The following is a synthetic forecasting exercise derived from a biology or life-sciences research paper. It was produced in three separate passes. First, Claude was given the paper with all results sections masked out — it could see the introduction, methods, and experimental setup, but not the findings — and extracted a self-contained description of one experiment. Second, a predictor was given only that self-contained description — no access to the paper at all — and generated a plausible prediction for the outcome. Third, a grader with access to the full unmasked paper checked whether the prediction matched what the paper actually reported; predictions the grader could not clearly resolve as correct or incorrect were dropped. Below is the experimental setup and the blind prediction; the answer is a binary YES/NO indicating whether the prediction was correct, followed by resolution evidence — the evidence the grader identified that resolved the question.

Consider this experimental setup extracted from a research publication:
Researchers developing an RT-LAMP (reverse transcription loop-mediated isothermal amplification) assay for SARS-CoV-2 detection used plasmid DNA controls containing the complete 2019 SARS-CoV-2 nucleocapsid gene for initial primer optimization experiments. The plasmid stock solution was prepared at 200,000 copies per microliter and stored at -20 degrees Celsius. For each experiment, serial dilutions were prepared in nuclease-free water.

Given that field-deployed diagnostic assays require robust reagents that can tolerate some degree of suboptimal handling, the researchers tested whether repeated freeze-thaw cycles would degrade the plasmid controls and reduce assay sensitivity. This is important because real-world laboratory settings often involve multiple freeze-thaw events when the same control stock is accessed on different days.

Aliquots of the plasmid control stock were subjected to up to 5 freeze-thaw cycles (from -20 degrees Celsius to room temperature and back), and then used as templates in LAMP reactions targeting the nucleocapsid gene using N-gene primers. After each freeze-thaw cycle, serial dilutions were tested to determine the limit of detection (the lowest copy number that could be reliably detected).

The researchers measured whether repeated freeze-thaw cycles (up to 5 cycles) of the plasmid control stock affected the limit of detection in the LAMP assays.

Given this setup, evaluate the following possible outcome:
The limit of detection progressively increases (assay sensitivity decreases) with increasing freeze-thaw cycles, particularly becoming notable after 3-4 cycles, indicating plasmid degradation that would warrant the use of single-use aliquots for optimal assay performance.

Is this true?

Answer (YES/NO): NO